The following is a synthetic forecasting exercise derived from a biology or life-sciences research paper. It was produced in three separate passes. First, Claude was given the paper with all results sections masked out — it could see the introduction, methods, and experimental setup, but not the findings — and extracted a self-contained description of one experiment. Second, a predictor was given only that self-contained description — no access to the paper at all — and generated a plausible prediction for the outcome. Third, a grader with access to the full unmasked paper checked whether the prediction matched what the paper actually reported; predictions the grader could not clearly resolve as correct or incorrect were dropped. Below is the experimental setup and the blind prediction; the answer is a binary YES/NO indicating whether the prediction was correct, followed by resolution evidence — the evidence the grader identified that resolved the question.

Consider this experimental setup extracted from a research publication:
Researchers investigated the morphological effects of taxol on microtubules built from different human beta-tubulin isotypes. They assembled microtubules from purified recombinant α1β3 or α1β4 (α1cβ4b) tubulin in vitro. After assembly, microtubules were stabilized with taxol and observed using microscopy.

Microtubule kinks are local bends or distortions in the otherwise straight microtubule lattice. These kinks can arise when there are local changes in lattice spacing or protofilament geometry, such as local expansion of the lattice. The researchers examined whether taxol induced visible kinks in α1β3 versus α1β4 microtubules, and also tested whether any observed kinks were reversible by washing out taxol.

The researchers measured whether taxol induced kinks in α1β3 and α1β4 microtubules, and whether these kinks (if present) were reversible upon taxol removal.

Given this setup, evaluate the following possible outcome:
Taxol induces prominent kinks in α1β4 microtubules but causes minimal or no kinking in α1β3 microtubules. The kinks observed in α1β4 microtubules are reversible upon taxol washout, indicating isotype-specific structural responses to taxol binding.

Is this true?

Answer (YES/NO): YES